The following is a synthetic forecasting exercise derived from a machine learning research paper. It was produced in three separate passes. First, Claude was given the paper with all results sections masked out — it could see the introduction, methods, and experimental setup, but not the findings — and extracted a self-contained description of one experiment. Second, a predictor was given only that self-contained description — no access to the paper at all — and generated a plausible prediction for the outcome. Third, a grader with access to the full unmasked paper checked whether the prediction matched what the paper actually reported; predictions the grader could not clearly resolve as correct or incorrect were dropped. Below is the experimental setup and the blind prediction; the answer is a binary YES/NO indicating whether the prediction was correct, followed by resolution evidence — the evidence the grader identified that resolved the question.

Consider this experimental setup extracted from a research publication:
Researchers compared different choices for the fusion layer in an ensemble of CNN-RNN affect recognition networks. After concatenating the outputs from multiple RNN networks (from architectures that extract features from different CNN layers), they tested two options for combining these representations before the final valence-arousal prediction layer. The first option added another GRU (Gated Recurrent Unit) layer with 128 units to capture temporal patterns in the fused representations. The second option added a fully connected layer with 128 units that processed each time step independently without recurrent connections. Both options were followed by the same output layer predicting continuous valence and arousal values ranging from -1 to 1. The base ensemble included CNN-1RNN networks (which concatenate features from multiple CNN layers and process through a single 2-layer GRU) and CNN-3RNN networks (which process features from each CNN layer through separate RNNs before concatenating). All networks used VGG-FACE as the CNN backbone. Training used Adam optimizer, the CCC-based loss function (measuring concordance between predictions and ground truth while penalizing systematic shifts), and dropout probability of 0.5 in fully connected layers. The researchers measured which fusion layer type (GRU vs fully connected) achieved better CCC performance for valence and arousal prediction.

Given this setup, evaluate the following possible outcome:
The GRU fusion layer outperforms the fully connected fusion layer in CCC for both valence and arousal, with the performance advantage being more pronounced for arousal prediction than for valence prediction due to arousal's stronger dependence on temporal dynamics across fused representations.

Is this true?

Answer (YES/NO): NO